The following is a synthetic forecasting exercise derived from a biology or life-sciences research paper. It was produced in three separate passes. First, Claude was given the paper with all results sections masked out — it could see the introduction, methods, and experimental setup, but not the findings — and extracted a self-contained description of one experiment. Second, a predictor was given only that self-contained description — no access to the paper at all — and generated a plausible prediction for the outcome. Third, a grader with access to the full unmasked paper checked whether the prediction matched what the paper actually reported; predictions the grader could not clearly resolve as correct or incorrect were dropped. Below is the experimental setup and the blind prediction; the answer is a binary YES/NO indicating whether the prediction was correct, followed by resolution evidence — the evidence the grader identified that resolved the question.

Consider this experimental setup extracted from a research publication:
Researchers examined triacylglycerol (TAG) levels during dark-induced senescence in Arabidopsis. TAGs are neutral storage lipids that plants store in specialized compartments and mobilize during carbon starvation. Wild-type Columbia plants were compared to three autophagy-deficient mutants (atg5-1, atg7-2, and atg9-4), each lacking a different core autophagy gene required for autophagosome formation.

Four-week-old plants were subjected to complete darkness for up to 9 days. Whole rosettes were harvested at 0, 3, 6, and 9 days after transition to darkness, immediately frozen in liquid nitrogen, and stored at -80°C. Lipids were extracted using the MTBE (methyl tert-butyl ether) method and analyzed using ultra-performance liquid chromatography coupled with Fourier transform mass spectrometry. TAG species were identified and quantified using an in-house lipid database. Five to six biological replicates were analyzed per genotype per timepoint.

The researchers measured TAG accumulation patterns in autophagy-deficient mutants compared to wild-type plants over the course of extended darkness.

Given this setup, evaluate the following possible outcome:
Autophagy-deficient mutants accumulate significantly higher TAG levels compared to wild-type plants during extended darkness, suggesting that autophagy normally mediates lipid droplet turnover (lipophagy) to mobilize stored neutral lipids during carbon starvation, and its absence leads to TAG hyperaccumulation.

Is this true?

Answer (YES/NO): NO